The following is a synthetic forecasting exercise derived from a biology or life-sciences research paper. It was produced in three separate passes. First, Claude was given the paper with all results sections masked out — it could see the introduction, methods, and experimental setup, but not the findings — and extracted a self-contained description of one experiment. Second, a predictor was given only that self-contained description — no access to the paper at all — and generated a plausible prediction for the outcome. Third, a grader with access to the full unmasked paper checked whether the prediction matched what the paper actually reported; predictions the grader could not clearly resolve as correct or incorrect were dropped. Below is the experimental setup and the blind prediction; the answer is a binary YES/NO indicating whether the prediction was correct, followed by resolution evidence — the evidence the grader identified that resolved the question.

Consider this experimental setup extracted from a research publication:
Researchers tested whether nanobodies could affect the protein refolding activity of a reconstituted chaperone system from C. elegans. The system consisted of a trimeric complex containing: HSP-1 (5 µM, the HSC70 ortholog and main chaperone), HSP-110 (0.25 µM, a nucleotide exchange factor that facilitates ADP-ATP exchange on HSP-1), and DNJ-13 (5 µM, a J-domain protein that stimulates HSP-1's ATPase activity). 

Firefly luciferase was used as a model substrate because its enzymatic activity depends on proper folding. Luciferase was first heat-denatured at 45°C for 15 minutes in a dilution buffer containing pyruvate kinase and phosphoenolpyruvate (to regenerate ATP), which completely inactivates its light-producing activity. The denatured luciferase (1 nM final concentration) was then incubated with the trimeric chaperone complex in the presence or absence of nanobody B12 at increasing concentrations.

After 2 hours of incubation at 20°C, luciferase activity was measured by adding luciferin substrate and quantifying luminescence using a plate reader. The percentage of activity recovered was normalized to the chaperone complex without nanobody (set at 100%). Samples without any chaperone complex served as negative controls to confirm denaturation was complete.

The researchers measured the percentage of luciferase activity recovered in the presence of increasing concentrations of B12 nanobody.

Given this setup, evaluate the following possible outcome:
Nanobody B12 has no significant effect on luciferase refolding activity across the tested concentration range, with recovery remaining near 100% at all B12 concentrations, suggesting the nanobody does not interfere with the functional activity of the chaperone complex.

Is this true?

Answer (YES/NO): NO